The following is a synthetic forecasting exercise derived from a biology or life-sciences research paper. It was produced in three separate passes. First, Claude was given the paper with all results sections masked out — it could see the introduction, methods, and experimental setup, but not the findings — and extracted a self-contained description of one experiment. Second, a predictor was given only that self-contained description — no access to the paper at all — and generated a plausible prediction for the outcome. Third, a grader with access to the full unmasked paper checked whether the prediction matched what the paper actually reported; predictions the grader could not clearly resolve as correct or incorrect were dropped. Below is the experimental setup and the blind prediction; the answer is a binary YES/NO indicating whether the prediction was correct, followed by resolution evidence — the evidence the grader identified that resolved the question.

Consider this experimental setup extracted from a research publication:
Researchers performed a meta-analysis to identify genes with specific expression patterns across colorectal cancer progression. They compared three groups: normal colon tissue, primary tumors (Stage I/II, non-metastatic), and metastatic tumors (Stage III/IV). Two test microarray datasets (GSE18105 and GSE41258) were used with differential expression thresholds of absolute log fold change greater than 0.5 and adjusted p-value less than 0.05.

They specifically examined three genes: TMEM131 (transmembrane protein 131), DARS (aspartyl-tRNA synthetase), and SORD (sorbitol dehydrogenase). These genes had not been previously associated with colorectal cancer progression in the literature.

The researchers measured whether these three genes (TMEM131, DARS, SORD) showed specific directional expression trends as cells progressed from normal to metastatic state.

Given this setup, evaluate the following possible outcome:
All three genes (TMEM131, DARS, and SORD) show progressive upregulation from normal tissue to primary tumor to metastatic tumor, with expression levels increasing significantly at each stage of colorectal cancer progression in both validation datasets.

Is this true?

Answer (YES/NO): NO